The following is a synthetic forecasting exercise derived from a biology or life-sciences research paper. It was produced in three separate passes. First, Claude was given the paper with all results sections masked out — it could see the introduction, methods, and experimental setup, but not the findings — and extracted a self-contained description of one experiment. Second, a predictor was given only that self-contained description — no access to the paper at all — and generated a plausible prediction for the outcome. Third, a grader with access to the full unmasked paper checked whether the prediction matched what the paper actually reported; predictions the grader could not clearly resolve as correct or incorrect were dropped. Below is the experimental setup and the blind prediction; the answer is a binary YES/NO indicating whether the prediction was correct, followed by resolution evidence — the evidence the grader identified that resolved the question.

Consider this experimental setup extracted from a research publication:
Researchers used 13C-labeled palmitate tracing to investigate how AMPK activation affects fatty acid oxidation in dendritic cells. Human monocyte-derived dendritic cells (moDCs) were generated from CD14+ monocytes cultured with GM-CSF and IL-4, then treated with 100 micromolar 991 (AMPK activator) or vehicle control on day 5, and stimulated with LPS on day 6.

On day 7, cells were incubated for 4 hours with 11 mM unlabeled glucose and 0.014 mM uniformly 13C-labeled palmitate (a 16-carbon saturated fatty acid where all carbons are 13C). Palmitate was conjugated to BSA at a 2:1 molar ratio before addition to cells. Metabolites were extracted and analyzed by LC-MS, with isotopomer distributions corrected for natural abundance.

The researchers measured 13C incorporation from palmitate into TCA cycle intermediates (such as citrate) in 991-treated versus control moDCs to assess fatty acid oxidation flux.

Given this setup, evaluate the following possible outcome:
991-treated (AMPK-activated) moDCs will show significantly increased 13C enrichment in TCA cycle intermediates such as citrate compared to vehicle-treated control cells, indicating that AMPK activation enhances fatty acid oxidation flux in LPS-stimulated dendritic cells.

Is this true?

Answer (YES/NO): NO